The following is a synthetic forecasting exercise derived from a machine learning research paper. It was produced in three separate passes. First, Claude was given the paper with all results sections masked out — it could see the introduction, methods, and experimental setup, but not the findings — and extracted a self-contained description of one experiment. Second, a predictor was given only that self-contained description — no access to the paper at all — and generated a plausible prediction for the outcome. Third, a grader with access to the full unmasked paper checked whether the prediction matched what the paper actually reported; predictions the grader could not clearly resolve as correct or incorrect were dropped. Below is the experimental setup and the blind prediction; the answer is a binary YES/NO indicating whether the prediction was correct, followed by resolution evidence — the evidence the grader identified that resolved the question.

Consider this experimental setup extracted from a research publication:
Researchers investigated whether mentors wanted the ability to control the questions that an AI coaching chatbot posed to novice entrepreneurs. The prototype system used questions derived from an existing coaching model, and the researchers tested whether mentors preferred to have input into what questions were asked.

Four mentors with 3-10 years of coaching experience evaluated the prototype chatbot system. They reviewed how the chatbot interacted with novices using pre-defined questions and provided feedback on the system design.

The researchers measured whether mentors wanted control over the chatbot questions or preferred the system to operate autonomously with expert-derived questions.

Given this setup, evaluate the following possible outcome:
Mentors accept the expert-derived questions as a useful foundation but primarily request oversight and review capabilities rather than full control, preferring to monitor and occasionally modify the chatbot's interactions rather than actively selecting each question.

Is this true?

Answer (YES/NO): NO